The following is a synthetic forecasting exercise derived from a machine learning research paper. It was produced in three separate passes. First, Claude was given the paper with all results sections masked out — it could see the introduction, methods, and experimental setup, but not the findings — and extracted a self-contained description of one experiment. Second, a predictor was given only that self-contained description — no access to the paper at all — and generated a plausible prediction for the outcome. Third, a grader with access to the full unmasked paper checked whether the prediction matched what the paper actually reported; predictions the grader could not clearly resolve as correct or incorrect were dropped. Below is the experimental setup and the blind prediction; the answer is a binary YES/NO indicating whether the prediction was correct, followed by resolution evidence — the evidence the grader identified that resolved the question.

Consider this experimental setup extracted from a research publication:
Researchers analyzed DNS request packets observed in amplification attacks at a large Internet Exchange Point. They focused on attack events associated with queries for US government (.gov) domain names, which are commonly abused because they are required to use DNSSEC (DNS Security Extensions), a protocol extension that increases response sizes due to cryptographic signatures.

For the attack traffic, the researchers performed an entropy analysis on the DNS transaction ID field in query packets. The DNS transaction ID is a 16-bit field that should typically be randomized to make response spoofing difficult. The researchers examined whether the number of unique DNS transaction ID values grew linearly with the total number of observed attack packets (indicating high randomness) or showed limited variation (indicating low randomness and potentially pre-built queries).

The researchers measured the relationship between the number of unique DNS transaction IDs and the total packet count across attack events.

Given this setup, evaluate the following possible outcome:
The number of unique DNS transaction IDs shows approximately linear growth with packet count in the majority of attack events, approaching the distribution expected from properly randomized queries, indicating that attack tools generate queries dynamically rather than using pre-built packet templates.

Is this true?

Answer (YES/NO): NO